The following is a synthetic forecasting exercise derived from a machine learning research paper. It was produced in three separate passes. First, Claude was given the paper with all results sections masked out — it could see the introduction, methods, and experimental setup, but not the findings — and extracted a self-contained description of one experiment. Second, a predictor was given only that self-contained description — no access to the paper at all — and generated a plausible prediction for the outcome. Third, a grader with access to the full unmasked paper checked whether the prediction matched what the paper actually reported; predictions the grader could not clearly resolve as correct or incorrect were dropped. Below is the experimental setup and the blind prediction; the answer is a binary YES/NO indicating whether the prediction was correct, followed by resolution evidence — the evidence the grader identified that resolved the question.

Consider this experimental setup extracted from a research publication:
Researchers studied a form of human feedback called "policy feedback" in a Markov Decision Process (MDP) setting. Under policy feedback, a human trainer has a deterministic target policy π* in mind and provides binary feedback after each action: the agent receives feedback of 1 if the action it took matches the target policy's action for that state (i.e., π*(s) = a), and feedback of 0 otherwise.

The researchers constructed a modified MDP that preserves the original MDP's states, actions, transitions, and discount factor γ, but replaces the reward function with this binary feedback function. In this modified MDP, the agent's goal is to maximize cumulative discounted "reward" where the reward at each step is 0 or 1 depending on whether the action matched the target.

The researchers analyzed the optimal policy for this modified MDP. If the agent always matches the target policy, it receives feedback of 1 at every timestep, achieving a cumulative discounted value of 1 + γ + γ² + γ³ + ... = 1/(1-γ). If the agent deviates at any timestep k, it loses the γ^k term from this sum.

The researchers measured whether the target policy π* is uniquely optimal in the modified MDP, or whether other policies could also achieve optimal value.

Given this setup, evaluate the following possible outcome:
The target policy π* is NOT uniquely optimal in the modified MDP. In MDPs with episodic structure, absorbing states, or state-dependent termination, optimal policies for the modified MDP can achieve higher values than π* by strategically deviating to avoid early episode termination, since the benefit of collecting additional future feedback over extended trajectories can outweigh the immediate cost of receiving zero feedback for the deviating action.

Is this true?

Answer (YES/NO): NO